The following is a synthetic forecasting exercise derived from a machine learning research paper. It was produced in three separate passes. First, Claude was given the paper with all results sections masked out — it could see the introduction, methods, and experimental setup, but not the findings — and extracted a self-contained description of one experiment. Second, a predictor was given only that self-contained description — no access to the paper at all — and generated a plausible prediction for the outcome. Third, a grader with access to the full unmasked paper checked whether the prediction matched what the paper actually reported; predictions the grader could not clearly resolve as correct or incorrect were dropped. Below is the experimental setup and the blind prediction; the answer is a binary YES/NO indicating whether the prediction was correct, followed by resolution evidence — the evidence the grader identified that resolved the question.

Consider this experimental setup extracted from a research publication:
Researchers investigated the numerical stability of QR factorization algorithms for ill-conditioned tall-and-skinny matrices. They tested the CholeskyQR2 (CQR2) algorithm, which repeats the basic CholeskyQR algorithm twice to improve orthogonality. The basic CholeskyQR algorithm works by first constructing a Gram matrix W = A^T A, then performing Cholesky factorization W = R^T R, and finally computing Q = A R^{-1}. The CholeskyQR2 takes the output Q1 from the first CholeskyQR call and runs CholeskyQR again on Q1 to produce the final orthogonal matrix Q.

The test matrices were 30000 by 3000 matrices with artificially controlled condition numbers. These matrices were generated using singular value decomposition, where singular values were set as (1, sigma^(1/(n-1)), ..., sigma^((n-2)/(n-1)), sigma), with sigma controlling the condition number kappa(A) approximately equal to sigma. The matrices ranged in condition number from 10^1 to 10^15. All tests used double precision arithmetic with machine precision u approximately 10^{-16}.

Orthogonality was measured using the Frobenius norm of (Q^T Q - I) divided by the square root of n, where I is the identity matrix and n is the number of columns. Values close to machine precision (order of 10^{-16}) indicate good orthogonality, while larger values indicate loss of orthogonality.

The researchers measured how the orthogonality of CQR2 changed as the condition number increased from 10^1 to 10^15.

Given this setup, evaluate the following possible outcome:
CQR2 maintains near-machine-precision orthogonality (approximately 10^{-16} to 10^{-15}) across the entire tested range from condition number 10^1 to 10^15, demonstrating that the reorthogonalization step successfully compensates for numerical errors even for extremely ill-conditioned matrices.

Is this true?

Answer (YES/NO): NO